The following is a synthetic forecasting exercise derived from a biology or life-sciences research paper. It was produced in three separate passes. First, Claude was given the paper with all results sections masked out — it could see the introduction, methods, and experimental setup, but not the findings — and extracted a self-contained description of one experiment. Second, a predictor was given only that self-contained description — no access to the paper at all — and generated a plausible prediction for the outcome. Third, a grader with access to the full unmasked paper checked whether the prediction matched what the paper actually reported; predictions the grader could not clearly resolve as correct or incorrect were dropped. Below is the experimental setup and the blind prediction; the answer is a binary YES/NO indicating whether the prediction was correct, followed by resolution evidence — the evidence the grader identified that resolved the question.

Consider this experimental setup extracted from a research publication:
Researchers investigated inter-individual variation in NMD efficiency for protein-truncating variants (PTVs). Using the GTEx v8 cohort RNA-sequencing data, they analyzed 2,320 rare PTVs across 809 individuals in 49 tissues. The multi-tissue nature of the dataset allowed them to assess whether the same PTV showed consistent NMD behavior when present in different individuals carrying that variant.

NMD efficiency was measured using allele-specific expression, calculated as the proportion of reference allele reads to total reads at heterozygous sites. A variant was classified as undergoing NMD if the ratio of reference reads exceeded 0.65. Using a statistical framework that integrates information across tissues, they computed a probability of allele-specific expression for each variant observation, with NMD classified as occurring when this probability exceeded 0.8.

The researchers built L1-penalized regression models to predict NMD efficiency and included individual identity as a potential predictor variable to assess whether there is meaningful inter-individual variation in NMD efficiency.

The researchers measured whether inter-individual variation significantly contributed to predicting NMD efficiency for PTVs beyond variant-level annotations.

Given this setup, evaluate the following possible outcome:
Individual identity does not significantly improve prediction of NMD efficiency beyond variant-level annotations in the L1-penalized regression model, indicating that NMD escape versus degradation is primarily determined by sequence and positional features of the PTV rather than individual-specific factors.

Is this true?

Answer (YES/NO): YES